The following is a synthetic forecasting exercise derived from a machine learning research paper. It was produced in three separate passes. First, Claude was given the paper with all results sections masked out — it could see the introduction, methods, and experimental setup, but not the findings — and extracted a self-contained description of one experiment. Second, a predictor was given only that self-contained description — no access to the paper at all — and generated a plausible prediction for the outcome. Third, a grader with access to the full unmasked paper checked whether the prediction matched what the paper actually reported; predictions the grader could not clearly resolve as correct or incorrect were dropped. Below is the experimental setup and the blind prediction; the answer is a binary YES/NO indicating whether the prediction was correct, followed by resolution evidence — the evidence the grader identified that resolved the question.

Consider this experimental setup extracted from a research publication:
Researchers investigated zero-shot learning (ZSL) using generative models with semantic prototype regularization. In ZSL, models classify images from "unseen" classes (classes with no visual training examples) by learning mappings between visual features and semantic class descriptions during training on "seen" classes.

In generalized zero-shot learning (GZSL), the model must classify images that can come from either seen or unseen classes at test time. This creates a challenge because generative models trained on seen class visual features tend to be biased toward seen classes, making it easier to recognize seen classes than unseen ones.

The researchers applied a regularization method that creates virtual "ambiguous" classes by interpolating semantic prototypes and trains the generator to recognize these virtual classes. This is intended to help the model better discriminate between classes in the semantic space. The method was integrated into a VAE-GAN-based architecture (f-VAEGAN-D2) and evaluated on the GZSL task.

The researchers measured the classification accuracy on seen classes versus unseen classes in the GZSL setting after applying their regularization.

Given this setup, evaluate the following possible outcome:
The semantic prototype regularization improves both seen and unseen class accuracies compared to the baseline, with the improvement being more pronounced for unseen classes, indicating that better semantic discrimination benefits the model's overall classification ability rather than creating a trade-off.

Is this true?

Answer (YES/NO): NO